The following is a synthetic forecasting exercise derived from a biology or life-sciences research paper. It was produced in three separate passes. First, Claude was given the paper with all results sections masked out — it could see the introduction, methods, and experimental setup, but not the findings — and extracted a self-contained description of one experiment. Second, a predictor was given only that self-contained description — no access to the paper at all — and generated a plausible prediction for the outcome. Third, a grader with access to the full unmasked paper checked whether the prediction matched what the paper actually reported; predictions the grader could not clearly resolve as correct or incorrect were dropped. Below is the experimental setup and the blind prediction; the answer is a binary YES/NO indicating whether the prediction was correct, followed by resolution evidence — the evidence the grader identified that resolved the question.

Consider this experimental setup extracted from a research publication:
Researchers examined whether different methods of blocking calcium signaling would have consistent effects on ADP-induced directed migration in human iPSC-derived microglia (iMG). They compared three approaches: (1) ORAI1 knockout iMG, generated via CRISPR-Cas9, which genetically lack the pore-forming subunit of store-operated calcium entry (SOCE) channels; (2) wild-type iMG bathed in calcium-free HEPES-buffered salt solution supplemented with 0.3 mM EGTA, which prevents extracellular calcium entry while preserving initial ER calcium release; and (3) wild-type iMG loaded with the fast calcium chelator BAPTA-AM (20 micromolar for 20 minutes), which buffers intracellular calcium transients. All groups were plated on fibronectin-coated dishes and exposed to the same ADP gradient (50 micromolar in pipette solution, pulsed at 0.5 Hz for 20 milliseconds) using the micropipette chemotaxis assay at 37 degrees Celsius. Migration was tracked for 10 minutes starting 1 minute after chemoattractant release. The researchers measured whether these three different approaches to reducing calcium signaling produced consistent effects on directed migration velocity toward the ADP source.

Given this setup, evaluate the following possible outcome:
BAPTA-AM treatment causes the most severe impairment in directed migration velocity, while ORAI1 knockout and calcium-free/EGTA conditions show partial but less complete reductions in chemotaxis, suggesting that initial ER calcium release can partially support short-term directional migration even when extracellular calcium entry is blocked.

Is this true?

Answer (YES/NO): NO